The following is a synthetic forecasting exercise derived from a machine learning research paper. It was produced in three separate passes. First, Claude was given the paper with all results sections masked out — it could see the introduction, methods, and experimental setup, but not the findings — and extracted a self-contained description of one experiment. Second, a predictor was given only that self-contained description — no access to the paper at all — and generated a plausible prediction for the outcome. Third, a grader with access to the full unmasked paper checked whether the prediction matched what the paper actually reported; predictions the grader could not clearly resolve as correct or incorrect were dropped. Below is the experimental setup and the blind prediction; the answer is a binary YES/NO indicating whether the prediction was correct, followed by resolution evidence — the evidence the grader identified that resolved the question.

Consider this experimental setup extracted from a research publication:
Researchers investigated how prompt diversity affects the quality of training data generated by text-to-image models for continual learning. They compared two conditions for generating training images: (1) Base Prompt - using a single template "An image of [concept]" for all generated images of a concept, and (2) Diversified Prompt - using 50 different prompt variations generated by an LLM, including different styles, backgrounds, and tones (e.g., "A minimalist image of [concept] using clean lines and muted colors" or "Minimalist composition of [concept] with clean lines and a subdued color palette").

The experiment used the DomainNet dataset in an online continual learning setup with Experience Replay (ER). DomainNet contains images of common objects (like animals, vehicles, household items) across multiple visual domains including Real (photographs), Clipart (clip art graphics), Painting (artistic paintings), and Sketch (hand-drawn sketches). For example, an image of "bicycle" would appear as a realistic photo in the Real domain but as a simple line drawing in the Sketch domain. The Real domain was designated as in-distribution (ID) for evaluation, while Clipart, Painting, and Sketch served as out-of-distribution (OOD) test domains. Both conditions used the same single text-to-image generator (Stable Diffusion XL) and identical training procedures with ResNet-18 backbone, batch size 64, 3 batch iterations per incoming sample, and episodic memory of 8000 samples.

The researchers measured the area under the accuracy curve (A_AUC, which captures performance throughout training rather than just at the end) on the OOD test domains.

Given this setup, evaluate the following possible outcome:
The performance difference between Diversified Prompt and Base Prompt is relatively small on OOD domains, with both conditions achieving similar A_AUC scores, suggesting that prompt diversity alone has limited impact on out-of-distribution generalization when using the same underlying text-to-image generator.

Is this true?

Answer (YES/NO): NO